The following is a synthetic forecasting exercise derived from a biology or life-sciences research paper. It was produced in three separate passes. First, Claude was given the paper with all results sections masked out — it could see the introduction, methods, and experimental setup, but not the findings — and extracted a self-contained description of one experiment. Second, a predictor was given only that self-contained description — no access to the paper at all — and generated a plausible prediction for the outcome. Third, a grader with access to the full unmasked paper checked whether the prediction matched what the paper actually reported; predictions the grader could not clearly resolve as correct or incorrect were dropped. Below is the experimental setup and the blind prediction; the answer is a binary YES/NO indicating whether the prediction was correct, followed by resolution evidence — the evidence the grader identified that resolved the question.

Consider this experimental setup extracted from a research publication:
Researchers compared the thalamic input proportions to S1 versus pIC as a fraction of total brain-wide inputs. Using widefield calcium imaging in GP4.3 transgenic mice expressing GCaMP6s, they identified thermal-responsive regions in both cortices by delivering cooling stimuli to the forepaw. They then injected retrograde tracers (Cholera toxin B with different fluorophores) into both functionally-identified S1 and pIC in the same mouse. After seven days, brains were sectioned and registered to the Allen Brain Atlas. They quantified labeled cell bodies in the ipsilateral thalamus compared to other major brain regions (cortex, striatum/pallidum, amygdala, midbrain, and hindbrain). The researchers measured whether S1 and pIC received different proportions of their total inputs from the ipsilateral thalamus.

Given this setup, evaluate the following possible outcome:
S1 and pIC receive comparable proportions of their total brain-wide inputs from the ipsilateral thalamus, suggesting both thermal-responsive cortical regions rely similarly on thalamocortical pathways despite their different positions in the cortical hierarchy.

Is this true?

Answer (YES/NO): NO